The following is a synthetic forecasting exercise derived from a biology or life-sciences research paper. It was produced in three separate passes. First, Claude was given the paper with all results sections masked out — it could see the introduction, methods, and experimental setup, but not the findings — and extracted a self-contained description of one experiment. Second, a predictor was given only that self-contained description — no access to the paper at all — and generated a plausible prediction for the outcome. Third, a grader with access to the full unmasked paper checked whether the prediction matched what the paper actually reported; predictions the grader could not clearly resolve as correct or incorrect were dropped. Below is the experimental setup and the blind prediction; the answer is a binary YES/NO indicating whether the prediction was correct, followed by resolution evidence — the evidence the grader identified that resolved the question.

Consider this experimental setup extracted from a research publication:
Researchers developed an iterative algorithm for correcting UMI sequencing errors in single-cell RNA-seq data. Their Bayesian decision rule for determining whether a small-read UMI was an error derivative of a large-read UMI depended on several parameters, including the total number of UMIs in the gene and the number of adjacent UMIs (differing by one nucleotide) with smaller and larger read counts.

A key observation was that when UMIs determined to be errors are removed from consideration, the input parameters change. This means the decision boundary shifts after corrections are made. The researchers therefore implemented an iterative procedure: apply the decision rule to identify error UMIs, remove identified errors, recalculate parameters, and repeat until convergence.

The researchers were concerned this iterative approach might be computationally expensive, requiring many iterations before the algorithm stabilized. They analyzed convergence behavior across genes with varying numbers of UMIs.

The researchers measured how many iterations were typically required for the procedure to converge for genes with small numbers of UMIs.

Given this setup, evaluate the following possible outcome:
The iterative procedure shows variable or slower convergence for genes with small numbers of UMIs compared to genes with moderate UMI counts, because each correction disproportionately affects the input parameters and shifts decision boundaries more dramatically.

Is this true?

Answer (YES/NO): NO